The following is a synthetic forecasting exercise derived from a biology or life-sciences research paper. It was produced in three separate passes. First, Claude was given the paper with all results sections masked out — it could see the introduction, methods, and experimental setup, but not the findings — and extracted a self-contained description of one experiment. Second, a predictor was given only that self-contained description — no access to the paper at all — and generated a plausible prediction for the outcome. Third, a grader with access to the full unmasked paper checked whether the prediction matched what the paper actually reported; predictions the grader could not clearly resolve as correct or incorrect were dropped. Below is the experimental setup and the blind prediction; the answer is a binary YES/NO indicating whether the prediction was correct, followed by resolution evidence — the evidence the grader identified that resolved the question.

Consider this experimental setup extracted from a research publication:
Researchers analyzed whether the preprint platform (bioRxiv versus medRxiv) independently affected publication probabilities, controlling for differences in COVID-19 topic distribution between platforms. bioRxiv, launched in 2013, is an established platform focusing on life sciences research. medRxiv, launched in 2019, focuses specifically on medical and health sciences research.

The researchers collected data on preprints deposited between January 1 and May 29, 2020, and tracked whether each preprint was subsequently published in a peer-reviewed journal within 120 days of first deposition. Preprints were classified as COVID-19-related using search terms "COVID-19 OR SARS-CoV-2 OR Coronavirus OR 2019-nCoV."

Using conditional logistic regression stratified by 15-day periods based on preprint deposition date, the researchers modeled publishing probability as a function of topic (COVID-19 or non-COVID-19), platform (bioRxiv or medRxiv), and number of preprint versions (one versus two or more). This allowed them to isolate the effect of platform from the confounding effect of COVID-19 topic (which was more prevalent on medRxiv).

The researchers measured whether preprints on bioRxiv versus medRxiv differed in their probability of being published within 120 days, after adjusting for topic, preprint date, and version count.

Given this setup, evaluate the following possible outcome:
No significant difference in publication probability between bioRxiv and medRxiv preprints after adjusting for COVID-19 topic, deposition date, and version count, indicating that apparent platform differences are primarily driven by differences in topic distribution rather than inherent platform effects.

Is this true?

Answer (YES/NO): NO